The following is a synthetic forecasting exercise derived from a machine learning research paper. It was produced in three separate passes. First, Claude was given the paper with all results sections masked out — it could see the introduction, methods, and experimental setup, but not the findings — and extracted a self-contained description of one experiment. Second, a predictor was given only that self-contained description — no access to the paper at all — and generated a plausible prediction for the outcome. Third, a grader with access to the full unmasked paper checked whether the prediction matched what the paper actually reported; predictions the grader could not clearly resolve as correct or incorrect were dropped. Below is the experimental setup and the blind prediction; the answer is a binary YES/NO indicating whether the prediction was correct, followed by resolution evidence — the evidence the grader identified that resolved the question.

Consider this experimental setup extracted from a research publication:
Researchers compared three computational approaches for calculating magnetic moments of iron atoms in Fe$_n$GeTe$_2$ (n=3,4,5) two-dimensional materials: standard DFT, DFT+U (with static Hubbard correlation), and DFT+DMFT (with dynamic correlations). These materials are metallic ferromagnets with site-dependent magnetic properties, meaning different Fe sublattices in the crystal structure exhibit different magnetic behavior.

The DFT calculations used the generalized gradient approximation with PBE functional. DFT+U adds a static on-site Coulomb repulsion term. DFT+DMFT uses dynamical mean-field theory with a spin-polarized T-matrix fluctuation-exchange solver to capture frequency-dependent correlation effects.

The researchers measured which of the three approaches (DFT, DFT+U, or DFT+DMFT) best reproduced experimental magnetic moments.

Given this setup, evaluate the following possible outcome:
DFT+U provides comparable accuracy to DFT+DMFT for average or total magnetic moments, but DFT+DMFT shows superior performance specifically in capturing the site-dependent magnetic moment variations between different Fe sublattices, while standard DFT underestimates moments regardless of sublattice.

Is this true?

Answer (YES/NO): NO